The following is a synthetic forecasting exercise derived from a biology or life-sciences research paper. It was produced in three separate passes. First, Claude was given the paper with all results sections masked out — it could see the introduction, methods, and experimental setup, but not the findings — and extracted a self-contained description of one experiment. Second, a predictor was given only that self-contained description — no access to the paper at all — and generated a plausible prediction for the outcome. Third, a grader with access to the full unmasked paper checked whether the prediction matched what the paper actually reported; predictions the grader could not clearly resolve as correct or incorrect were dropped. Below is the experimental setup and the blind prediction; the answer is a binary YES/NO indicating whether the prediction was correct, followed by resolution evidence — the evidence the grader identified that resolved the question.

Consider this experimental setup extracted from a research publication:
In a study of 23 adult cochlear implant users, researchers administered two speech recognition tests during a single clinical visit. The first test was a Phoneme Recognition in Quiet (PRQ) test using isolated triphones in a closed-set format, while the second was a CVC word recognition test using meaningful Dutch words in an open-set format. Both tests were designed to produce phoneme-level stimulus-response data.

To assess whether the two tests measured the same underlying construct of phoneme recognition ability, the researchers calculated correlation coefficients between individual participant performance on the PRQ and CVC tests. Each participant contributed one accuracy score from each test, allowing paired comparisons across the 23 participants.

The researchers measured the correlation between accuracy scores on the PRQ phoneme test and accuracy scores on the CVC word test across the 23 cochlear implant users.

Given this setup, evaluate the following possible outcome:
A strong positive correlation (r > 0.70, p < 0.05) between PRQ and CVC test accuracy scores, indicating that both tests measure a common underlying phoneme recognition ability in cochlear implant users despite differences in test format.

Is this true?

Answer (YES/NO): YES